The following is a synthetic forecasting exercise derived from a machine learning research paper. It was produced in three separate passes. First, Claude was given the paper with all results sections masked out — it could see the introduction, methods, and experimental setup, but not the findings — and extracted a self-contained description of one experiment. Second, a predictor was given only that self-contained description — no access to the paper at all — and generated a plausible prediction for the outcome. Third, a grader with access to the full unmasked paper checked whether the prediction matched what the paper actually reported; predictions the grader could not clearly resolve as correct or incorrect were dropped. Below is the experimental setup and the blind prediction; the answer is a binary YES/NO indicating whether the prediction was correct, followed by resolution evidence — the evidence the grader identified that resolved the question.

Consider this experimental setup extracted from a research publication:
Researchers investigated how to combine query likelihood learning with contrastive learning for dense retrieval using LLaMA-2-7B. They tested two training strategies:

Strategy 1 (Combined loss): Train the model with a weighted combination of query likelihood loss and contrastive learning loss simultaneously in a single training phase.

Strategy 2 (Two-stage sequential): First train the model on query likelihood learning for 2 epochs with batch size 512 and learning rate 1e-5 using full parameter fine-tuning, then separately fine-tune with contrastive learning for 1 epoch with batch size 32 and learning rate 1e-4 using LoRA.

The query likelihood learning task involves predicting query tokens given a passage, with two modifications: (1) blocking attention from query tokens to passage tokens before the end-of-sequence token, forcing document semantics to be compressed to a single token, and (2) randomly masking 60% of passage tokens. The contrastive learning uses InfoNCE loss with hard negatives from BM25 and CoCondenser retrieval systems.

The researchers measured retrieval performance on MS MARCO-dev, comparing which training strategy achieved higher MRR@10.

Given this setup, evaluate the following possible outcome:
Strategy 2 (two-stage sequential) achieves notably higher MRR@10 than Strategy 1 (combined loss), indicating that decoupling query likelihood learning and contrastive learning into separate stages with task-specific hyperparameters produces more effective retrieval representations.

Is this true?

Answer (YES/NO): YES